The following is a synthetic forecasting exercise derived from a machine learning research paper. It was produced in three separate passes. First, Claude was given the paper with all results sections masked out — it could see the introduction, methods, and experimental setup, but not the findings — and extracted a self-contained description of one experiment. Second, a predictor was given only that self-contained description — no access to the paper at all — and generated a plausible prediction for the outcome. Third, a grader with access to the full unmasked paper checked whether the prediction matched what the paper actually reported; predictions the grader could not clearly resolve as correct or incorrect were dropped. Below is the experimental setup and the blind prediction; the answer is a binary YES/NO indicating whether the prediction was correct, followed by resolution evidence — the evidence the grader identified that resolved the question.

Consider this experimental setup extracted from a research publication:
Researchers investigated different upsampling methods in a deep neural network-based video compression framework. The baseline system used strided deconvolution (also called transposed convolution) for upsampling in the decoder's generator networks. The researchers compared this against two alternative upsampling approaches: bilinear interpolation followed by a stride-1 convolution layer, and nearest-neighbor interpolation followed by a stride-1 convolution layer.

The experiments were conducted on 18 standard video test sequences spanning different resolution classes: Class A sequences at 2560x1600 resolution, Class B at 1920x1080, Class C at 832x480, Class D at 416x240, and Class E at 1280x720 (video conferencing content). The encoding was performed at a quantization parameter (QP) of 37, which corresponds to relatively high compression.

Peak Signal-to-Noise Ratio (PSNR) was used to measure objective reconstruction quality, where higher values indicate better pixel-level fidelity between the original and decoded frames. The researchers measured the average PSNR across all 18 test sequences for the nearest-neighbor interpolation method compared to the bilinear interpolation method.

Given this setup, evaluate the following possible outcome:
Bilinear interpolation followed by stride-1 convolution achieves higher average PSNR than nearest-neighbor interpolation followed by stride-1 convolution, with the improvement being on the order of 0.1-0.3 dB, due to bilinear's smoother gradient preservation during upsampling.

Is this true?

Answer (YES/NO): NO